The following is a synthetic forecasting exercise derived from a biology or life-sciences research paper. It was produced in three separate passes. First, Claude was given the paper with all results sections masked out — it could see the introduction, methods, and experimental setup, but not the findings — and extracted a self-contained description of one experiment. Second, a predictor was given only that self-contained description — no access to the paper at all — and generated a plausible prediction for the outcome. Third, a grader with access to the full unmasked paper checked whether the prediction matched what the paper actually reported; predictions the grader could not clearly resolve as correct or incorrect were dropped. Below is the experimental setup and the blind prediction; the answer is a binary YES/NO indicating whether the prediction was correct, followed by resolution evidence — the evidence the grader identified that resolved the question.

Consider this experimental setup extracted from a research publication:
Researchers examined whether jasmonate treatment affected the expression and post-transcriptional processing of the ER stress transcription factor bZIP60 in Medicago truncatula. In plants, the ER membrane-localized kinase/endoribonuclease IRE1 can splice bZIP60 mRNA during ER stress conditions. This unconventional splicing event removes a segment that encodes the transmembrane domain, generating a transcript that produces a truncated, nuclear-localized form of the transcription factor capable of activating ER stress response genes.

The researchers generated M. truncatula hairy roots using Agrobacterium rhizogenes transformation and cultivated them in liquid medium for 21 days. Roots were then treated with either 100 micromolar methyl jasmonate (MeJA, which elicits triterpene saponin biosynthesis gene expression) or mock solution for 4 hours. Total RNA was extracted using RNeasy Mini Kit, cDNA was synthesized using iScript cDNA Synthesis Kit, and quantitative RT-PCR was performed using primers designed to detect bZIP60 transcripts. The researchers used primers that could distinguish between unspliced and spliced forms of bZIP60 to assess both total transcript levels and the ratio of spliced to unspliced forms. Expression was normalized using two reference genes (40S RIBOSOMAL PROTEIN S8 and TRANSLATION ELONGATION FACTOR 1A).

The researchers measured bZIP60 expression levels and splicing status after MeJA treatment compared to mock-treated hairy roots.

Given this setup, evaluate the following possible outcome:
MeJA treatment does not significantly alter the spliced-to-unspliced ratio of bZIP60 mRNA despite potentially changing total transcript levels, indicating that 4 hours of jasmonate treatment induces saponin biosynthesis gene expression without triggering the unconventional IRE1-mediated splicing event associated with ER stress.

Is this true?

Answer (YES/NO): NO